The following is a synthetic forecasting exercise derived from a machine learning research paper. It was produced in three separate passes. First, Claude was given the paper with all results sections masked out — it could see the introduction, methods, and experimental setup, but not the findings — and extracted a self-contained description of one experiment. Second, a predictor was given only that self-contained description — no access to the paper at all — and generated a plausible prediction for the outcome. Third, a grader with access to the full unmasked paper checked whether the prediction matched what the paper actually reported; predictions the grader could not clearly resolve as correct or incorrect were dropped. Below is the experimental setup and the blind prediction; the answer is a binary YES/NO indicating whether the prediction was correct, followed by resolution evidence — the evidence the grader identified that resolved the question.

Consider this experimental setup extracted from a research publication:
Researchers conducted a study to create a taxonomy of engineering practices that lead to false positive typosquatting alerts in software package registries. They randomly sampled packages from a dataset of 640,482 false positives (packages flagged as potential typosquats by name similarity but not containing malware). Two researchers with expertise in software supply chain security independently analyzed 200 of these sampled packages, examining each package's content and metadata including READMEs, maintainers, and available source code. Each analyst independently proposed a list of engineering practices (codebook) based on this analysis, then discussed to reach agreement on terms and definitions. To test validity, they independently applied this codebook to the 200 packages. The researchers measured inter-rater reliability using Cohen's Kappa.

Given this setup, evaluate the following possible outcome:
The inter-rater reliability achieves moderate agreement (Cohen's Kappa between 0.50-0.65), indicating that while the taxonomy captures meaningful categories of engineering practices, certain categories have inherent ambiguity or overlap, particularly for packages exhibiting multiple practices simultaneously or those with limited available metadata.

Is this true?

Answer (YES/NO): NO